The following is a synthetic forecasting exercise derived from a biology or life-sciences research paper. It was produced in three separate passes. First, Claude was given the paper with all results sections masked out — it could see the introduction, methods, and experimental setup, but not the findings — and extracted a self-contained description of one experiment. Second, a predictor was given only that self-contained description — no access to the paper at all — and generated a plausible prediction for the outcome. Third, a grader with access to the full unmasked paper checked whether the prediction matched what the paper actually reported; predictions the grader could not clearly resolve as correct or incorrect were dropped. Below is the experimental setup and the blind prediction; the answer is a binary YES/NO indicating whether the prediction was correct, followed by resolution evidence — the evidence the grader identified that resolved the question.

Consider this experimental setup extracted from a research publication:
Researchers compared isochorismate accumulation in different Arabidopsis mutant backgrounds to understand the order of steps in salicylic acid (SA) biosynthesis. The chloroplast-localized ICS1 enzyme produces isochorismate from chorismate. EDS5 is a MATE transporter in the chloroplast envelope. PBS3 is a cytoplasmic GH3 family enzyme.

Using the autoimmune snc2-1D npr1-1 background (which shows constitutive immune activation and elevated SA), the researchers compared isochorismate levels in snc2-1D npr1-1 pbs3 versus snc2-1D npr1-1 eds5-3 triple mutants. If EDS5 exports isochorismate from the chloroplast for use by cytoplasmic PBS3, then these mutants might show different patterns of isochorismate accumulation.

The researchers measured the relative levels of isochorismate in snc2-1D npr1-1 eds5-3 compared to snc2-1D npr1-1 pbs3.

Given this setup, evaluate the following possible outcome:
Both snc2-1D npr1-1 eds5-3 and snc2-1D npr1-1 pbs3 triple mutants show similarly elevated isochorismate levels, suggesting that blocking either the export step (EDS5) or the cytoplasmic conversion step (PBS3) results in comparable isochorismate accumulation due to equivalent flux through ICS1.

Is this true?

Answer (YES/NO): NO